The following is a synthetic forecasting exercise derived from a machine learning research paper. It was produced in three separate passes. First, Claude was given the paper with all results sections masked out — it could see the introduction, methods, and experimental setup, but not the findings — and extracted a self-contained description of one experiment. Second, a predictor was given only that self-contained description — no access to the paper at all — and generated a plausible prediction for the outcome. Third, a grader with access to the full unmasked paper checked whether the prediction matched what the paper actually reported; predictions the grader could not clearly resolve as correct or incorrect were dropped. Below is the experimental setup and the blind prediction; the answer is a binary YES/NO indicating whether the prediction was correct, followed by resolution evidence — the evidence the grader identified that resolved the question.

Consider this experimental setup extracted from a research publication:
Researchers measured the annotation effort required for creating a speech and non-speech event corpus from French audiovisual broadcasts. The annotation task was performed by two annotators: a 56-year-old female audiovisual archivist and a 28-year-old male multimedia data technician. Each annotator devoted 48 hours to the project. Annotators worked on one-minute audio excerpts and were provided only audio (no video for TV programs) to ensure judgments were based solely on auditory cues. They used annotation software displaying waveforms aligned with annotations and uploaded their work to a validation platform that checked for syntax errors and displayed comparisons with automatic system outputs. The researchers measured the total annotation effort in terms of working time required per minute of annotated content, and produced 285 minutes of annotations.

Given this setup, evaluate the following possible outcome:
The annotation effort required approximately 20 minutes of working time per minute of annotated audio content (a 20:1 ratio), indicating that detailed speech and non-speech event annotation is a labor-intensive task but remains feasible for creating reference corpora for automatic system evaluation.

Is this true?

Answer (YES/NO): YES